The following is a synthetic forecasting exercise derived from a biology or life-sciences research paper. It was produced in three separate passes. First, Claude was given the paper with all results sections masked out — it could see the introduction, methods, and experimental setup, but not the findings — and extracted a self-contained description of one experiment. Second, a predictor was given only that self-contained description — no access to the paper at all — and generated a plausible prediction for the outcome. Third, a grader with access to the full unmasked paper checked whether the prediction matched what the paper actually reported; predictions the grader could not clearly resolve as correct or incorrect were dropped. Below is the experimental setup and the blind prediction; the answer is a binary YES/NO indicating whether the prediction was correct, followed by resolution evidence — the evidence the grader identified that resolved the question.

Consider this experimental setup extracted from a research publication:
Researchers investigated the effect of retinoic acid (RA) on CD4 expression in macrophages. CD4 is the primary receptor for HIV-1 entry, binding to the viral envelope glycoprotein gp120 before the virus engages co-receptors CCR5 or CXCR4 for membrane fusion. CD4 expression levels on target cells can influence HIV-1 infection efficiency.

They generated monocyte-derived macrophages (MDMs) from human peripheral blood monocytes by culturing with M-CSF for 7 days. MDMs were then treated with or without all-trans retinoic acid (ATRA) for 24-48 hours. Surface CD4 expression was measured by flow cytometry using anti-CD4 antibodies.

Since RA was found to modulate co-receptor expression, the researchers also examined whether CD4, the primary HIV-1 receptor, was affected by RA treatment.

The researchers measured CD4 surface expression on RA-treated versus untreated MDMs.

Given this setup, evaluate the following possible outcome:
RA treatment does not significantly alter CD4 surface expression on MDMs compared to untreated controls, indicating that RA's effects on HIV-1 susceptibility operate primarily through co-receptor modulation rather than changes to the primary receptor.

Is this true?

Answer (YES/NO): NO